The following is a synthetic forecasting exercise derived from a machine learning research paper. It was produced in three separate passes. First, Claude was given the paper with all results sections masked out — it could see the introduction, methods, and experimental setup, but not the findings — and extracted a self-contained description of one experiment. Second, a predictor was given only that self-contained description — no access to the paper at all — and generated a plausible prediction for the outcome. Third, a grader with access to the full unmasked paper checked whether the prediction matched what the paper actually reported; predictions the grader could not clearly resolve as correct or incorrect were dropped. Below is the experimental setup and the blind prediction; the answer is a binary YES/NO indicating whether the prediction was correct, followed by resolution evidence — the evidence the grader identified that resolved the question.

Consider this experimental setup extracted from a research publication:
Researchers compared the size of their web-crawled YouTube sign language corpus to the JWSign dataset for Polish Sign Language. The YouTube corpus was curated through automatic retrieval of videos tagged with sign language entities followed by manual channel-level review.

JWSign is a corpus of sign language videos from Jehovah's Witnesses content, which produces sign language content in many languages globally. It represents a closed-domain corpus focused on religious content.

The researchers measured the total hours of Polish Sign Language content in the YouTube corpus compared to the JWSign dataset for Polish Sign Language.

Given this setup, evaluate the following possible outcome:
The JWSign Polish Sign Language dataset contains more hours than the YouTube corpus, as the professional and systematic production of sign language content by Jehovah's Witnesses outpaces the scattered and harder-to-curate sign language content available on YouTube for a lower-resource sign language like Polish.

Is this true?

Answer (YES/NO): NO